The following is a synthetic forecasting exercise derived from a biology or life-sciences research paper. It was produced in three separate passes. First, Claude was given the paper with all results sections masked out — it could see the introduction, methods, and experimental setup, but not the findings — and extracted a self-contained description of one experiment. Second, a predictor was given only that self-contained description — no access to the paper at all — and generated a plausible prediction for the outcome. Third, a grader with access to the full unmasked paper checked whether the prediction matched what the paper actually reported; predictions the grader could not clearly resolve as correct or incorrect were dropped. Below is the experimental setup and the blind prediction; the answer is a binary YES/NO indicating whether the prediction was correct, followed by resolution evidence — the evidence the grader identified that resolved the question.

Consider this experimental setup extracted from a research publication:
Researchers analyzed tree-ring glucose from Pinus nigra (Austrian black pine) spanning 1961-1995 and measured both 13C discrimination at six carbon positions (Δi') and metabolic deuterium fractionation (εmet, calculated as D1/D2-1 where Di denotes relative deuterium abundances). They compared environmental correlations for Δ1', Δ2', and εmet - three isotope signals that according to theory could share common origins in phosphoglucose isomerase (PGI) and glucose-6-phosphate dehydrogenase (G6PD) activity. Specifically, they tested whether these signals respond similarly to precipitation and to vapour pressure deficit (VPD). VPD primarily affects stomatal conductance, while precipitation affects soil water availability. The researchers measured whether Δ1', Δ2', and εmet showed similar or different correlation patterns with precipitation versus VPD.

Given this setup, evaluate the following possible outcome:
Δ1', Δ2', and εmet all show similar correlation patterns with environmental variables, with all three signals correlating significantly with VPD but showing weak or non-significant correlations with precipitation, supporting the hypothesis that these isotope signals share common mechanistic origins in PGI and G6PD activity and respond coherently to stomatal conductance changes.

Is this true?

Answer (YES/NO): NO